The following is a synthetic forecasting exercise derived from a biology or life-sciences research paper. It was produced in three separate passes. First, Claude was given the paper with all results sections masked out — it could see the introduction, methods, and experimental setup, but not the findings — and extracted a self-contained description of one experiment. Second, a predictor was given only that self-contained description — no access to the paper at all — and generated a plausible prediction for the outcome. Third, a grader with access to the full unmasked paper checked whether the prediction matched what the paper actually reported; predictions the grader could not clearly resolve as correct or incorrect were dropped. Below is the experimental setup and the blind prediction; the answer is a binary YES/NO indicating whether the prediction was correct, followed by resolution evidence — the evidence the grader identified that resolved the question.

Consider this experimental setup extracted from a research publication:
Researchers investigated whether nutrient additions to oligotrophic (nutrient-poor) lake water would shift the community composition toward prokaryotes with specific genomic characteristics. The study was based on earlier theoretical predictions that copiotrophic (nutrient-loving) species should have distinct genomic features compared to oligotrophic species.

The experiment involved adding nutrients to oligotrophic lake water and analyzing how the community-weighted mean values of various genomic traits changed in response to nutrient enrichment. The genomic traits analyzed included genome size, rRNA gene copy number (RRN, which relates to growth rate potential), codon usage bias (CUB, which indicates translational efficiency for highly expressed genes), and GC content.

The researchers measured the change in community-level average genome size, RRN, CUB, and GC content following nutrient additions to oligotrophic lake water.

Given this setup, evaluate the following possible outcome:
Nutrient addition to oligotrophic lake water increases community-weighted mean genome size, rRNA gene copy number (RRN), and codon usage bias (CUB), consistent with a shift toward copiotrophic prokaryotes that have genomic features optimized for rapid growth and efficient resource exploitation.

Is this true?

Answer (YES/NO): YES